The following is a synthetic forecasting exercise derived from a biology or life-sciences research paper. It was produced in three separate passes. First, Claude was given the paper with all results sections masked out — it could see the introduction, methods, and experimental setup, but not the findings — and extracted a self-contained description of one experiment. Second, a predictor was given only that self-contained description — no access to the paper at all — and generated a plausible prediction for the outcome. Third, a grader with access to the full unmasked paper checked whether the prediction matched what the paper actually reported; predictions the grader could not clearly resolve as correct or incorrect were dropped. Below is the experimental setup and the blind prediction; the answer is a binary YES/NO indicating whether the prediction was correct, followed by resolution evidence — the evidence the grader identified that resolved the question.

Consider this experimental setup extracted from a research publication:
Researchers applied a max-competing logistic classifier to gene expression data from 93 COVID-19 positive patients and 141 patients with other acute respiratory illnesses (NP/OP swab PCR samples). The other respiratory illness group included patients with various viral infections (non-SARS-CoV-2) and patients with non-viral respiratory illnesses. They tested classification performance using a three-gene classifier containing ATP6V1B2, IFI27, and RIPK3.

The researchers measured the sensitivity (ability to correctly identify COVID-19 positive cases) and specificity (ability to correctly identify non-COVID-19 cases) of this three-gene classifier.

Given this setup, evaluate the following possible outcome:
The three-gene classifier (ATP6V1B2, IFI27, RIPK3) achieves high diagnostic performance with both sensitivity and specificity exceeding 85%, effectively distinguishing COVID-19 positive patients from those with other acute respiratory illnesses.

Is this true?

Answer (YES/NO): NO